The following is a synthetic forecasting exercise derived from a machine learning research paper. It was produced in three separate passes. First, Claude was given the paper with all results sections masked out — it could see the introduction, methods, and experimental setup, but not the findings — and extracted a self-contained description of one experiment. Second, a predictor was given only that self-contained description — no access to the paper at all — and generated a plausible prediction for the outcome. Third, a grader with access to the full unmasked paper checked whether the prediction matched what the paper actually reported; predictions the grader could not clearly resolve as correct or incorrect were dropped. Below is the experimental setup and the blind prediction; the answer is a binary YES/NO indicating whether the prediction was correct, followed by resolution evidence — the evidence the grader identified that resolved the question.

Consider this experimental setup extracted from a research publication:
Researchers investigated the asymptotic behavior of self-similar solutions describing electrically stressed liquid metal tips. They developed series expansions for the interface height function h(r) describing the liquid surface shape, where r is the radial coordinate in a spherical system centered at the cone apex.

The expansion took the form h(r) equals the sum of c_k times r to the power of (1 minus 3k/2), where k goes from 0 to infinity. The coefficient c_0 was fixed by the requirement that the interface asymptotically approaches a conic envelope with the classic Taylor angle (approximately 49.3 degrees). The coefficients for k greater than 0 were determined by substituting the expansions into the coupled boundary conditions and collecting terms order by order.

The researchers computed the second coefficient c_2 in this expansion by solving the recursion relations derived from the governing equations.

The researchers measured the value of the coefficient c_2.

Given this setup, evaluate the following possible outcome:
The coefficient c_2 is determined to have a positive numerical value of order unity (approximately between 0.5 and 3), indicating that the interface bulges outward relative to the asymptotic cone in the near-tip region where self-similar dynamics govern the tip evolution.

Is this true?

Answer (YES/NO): NO